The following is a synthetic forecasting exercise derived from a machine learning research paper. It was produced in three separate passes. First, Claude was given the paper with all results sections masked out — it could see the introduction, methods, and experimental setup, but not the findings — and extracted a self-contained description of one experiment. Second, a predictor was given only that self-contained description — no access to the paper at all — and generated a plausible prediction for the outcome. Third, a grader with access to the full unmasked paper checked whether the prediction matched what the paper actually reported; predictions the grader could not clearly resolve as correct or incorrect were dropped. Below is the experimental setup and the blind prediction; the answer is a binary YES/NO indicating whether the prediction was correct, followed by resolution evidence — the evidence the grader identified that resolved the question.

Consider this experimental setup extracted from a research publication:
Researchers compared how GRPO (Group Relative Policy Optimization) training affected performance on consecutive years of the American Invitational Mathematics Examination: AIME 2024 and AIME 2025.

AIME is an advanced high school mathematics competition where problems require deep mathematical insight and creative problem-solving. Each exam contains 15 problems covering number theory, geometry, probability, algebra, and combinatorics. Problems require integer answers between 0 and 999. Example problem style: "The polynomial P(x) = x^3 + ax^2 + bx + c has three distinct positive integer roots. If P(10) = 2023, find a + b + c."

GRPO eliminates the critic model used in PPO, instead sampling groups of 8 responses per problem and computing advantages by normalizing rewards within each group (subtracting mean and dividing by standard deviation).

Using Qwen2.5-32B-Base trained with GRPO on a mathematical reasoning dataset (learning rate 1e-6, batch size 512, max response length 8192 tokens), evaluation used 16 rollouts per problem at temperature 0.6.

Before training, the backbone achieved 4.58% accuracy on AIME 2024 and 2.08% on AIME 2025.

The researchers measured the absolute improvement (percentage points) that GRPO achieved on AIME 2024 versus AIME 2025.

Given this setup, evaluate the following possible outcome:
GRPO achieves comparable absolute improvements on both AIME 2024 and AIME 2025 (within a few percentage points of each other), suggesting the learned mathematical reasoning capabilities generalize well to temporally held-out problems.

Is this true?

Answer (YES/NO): NO